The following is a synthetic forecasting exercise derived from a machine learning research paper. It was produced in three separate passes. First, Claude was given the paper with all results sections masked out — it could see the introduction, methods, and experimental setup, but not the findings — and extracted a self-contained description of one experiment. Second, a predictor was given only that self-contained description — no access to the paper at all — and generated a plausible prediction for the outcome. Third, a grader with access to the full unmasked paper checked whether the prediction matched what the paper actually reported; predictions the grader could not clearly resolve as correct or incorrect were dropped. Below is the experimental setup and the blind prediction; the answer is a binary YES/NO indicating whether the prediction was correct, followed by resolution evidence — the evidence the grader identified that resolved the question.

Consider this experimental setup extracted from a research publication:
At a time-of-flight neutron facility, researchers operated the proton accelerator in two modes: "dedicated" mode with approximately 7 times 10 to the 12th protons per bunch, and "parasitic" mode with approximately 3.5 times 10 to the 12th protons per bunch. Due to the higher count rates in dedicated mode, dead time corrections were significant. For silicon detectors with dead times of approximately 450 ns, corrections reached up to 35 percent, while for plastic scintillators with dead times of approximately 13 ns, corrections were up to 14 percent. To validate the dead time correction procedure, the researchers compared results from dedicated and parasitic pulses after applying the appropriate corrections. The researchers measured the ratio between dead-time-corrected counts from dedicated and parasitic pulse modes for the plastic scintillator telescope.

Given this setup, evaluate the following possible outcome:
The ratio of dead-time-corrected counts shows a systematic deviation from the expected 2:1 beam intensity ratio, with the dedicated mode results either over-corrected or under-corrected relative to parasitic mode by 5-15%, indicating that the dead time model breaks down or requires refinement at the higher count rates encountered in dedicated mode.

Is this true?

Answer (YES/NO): NO